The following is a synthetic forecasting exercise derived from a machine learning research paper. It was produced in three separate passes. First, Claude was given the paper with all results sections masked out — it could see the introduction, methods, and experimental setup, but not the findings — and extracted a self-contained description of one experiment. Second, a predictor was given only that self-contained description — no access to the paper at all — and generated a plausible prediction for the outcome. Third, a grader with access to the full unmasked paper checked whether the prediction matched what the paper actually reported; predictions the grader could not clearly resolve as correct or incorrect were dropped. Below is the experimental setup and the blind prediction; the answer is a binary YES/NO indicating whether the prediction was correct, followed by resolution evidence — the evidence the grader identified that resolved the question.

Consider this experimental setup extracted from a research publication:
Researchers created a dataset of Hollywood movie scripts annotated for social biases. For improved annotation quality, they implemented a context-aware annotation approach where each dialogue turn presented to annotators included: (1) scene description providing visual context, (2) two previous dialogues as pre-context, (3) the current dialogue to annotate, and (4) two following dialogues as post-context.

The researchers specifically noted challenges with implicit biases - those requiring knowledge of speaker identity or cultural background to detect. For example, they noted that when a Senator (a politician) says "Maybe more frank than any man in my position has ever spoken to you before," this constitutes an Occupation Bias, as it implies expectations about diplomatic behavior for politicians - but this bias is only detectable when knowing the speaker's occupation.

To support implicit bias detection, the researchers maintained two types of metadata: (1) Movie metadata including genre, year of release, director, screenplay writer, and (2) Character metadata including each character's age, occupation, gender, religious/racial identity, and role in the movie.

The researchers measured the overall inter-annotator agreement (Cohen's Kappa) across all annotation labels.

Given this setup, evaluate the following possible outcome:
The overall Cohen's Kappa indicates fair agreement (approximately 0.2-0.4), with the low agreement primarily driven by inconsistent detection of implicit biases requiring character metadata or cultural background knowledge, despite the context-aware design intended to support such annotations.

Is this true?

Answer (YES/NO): NO